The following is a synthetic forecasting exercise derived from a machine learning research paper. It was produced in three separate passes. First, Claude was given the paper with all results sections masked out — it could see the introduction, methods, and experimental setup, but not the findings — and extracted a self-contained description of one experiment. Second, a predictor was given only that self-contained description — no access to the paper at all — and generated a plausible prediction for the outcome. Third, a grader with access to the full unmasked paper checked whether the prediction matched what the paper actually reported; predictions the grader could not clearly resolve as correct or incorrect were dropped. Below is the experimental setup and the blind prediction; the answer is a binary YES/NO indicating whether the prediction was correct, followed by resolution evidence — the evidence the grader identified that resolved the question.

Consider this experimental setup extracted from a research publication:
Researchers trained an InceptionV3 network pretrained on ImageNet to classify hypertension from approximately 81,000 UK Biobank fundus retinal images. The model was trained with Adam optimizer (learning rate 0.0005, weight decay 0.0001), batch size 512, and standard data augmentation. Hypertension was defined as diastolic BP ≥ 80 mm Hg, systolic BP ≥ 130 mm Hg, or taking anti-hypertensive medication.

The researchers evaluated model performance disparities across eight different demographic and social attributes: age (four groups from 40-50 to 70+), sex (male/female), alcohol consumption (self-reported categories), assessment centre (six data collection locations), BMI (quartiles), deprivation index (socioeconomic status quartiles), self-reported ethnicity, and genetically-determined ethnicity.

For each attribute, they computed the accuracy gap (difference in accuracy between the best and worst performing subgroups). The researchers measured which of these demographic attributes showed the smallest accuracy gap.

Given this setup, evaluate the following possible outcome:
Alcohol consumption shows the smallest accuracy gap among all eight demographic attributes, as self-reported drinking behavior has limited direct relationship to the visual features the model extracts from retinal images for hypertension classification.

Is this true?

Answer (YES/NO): NO